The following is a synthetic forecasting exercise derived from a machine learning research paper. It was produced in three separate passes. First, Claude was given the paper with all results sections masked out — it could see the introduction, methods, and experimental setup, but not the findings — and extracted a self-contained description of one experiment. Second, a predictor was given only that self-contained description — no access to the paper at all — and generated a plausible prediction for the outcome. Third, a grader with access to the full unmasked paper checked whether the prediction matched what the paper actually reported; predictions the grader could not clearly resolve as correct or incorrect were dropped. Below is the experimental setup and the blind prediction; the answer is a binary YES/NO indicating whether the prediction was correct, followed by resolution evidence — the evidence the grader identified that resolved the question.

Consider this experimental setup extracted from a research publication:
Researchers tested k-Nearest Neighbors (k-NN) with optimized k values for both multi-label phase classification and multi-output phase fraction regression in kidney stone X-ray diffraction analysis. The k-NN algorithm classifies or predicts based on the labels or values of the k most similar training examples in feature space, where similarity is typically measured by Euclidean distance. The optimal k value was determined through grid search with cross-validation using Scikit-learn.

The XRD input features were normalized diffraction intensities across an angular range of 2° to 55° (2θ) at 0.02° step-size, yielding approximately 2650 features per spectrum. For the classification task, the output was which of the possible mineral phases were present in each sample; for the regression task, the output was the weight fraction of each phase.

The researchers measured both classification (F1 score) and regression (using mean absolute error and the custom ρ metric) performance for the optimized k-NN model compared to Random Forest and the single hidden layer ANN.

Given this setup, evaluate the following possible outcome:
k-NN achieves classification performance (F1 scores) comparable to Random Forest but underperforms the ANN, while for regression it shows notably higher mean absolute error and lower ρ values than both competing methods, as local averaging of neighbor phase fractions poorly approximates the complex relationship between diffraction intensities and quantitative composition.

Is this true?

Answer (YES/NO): NO